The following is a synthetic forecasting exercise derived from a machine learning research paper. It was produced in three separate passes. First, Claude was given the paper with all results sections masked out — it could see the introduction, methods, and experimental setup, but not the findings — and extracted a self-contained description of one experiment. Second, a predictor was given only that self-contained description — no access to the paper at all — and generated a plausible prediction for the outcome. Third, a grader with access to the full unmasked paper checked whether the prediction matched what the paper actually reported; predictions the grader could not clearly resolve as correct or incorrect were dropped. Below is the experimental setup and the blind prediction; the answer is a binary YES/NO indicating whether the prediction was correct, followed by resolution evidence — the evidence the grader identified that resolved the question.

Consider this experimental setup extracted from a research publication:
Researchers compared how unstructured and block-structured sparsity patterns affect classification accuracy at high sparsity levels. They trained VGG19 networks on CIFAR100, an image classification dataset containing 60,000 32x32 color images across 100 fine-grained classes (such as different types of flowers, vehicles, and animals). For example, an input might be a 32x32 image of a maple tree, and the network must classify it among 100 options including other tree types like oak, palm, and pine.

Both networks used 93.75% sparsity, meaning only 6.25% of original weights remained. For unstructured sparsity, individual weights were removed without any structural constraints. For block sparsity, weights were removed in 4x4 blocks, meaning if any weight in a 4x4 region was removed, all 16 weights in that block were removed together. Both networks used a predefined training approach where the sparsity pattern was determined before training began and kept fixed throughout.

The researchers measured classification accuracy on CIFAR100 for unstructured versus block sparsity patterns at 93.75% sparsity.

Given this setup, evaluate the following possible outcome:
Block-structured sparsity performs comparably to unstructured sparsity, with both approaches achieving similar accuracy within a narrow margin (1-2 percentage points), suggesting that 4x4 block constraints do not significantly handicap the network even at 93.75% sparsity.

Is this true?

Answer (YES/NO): YES